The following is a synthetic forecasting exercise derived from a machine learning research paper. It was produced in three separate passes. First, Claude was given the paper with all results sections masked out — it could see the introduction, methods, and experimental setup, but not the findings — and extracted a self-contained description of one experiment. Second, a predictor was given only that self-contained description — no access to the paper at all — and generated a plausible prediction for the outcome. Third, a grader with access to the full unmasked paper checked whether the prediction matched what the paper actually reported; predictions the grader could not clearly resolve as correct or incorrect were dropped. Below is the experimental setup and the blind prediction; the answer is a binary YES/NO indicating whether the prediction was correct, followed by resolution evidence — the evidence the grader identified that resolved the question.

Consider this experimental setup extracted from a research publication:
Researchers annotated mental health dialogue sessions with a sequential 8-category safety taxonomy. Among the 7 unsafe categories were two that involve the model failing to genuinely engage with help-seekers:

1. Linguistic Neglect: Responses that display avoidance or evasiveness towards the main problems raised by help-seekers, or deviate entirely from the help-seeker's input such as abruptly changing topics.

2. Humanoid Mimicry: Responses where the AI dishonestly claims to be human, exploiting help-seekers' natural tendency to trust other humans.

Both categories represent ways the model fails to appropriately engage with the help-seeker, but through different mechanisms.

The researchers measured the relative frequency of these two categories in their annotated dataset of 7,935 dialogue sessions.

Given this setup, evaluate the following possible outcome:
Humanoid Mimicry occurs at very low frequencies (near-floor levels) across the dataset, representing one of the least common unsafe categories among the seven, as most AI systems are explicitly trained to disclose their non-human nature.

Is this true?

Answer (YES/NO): YES